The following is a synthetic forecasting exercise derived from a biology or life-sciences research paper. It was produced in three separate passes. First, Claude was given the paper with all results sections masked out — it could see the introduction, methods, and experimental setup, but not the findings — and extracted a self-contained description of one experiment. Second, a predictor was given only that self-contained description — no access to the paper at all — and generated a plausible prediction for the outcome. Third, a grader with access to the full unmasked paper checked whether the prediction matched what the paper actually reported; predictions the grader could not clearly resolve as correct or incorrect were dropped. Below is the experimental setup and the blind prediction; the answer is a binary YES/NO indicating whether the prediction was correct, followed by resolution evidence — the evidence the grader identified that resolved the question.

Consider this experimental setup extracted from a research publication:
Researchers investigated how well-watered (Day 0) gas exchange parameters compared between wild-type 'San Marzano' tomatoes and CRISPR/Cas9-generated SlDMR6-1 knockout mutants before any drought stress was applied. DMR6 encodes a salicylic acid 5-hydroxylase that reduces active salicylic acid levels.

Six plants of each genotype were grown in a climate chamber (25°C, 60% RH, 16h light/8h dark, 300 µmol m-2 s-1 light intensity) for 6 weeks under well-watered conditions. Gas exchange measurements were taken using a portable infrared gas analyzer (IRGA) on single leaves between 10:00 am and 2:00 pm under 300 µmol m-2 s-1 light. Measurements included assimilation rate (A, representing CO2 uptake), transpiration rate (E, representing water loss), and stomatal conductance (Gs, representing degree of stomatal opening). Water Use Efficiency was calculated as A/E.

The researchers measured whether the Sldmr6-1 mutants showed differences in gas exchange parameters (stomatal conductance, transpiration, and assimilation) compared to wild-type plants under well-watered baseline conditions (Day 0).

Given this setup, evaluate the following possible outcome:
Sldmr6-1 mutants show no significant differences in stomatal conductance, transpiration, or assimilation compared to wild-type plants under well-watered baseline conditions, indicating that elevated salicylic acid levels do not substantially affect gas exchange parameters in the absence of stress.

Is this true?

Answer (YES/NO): NO